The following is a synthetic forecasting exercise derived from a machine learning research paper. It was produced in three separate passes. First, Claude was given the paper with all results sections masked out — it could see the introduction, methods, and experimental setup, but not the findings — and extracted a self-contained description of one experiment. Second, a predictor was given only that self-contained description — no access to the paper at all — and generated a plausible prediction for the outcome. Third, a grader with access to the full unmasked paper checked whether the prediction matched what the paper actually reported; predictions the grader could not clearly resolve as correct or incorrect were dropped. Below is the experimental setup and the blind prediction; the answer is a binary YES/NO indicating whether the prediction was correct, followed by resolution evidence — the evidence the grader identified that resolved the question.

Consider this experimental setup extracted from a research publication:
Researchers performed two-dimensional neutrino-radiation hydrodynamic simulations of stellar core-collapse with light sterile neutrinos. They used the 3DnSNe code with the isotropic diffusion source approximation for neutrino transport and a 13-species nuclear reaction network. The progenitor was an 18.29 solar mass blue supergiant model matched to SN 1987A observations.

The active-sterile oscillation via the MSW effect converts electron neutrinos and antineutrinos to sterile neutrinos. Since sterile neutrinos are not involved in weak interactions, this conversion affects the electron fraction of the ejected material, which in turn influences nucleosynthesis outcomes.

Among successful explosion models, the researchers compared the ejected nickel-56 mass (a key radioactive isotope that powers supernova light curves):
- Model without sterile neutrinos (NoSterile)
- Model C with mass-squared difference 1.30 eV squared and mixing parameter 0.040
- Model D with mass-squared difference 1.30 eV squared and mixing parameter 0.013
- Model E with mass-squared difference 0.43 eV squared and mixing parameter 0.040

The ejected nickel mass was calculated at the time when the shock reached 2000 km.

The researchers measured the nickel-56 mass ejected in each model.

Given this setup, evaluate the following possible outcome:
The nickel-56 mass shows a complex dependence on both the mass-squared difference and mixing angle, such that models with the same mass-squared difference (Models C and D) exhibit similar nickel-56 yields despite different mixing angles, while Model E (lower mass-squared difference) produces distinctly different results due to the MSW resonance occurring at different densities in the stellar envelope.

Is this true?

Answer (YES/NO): NO